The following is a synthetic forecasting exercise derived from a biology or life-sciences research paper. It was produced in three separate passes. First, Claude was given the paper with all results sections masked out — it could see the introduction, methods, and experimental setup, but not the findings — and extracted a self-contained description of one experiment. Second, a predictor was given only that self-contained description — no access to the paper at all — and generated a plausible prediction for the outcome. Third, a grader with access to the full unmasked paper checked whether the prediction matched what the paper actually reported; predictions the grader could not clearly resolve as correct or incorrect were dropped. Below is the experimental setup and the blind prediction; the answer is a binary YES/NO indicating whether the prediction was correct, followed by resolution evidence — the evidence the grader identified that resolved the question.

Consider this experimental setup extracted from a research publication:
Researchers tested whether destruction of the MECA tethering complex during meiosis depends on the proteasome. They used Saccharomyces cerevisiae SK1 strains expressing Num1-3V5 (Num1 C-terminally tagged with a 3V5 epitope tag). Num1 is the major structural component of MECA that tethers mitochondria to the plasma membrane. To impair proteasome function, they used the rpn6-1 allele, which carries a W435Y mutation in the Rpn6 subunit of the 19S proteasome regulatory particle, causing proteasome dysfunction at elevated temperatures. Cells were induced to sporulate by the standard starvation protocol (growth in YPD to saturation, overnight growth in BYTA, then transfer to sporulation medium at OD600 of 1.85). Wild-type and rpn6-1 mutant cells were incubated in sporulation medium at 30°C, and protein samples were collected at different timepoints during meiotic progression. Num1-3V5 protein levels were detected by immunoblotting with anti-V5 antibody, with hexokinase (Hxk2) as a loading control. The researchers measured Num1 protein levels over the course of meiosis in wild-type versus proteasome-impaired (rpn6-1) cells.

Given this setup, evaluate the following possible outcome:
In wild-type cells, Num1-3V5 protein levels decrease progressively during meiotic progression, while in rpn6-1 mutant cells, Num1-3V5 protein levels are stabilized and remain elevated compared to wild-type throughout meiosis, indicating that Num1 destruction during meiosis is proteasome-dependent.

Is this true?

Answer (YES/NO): YES